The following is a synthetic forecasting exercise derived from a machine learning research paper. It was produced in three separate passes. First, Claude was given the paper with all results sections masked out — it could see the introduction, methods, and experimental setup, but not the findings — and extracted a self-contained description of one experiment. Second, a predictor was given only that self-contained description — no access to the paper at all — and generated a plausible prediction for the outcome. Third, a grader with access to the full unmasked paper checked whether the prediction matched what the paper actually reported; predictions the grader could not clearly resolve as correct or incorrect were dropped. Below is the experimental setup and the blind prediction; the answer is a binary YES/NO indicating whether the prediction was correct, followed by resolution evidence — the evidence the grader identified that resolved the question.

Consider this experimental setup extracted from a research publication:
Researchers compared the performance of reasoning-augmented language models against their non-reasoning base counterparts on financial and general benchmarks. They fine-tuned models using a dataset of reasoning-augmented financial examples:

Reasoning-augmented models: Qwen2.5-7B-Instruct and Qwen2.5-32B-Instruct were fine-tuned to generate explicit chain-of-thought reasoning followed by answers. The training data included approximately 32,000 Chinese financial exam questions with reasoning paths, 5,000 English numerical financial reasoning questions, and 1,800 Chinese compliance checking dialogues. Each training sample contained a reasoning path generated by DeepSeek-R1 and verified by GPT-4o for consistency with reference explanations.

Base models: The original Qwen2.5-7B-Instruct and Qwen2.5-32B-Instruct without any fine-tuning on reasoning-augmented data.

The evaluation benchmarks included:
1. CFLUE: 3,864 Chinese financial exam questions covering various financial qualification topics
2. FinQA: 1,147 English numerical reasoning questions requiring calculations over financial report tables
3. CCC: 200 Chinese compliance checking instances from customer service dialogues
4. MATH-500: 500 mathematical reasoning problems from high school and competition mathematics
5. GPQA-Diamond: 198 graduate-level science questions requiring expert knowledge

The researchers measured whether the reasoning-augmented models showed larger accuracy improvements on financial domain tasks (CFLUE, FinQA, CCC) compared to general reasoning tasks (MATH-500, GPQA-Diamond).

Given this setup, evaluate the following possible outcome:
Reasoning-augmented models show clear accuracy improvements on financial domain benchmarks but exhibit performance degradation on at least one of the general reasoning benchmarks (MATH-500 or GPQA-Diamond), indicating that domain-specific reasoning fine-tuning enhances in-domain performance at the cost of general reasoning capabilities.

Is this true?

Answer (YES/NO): NO